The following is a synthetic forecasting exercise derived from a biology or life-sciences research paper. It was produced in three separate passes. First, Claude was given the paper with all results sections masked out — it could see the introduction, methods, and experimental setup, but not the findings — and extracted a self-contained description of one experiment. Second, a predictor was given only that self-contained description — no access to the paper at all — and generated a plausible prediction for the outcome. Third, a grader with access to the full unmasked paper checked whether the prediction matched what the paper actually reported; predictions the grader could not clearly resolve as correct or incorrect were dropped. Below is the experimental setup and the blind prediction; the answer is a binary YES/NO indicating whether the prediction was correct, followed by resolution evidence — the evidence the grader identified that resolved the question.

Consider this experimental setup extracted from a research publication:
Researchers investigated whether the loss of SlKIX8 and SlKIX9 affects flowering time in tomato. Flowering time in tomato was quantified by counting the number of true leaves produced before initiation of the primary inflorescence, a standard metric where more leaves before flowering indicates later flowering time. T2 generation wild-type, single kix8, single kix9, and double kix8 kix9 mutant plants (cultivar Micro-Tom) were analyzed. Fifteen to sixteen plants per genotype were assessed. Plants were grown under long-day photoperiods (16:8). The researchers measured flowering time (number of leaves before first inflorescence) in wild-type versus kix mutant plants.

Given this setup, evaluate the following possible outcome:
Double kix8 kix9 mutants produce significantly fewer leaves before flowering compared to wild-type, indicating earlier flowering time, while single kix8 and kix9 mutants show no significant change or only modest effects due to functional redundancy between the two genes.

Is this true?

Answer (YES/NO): NO